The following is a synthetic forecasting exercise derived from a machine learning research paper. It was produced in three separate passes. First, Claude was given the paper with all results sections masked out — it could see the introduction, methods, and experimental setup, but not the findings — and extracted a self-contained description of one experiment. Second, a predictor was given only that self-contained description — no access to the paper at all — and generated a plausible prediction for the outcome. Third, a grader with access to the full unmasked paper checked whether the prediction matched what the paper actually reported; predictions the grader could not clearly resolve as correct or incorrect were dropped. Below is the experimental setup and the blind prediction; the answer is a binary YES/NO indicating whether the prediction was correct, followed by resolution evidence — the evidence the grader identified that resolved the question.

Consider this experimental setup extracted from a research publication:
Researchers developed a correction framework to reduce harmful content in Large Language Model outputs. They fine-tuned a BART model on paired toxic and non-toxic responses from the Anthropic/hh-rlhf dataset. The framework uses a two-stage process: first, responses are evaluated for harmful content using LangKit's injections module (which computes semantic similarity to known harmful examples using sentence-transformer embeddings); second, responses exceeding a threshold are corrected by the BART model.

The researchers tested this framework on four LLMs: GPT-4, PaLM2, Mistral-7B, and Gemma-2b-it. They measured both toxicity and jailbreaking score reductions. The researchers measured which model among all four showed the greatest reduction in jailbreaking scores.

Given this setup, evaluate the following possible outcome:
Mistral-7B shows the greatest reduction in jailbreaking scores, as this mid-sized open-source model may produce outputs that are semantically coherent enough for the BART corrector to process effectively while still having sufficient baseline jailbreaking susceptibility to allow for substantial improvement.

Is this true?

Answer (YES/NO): YES